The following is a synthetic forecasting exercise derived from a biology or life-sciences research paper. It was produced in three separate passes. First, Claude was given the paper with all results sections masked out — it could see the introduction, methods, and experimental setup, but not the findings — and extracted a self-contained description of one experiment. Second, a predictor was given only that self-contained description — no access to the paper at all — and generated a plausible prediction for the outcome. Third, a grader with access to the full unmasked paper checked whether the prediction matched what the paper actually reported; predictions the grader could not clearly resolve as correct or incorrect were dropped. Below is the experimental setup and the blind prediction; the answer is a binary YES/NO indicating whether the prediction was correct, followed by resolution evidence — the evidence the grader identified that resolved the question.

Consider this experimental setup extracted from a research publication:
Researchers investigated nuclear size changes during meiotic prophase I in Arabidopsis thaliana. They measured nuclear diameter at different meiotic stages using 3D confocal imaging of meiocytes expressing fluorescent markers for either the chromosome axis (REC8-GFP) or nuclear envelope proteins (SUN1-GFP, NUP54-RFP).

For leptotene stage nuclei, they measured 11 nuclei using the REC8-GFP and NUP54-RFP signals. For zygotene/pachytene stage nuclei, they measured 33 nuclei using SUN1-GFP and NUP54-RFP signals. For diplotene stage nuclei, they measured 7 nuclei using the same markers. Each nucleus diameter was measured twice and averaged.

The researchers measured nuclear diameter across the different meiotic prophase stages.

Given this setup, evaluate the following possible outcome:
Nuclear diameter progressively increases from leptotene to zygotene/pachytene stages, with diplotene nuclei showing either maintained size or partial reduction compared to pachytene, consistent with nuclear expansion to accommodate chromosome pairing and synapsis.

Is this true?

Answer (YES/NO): YES